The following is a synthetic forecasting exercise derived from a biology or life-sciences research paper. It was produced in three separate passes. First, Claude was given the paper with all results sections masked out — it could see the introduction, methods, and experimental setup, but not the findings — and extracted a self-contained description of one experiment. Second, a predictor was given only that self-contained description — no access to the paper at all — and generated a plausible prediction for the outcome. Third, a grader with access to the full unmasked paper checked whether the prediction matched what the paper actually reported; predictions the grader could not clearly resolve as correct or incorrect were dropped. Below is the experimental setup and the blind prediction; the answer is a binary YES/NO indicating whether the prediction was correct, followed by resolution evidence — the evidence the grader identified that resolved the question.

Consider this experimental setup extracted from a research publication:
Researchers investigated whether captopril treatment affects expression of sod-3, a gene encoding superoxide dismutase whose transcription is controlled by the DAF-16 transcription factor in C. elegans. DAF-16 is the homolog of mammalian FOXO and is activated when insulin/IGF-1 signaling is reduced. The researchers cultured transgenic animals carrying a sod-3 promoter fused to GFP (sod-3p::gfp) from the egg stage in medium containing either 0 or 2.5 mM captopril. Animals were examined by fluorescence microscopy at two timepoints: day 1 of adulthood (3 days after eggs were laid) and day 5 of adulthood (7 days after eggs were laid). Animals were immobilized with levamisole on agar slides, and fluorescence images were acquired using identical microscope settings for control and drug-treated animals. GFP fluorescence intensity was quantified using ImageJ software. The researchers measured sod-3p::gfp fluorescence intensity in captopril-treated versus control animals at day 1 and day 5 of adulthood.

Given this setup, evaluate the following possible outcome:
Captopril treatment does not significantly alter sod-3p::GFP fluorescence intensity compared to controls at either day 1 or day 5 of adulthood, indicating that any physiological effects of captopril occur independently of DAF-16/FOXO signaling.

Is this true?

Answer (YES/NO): NO